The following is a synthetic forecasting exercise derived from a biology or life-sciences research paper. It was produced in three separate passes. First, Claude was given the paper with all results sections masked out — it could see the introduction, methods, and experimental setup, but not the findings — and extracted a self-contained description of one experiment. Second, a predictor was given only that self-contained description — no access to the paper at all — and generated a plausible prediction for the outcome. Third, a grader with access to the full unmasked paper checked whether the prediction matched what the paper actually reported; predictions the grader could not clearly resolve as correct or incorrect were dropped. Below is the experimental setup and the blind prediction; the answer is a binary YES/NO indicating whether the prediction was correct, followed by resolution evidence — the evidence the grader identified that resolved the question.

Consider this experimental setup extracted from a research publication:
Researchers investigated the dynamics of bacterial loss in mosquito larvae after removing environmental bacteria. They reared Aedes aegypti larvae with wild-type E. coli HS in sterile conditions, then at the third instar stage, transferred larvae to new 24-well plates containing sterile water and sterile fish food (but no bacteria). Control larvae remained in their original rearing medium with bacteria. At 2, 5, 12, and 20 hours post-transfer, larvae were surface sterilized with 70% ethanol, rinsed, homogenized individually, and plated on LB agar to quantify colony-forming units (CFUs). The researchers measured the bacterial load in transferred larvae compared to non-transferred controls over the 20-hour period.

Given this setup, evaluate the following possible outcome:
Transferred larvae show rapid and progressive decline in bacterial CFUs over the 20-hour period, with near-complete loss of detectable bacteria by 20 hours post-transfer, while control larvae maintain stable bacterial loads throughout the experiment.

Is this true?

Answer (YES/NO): NO